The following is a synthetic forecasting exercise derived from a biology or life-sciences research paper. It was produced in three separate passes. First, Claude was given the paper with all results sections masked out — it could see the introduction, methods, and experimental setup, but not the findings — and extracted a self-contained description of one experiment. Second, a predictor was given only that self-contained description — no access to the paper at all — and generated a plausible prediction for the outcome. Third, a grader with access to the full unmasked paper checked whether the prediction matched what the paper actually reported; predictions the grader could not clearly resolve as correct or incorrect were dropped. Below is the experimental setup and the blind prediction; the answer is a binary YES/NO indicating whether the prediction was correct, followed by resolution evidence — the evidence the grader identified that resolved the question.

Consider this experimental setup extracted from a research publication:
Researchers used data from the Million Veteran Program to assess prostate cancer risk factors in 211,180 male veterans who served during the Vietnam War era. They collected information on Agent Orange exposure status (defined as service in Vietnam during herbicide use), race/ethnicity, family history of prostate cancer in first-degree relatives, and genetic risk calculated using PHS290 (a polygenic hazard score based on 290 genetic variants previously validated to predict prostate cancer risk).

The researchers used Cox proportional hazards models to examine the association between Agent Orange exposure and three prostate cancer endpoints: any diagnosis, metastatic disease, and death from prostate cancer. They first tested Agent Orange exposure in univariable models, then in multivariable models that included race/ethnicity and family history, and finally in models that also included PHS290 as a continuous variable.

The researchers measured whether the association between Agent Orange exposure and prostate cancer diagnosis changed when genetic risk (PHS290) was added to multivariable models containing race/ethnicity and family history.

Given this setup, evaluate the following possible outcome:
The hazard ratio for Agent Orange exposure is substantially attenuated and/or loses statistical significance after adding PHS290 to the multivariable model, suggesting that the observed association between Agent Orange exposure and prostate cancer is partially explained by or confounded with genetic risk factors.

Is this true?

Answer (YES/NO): NO